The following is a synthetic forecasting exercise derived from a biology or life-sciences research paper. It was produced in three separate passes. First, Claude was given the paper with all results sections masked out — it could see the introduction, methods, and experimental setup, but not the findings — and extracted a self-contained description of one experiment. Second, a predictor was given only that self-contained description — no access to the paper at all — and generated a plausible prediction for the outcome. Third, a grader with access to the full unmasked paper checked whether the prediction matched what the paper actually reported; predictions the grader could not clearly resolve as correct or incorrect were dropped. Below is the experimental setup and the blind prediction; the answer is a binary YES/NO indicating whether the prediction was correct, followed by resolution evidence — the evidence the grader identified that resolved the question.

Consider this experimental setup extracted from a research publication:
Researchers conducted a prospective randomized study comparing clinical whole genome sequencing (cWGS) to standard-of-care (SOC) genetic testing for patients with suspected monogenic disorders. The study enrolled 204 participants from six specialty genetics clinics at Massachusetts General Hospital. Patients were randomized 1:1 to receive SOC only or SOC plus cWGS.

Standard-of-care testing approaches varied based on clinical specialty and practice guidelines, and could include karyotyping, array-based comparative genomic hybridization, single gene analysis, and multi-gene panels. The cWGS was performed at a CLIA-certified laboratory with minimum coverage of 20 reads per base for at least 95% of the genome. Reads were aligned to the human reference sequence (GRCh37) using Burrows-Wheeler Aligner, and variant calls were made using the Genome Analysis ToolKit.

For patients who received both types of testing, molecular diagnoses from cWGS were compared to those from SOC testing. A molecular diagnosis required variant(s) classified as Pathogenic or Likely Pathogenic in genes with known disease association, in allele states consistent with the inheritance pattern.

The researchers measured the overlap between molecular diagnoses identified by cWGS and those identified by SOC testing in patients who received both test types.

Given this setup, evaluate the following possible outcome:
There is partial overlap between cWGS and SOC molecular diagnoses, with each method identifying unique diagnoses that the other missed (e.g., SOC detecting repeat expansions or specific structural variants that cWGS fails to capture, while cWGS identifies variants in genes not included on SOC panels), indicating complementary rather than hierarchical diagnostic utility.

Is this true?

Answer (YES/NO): NO